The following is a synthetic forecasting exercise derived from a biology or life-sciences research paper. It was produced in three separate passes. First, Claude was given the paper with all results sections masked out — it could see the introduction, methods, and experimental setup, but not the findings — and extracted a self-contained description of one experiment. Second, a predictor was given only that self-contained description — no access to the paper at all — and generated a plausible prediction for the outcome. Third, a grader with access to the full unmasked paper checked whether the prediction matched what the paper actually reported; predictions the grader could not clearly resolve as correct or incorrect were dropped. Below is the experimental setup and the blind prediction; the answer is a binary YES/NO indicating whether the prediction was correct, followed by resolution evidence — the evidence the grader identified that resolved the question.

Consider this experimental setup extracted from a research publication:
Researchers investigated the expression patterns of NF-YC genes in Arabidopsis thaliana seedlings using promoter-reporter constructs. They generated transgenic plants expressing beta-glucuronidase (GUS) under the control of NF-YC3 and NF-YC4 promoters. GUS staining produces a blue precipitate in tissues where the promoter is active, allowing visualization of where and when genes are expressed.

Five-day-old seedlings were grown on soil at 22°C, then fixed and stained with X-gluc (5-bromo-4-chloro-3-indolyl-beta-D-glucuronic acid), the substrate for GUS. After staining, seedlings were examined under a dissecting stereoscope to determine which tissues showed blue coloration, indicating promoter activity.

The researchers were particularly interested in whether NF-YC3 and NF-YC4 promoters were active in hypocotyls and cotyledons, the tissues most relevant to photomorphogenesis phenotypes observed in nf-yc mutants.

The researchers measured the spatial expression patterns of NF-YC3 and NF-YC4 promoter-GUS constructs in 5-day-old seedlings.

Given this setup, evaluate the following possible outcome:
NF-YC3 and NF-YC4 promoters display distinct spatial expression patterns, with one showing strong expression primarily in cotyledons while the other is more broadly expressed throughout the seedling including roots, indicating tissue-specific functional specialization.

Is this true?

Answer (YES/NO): NO